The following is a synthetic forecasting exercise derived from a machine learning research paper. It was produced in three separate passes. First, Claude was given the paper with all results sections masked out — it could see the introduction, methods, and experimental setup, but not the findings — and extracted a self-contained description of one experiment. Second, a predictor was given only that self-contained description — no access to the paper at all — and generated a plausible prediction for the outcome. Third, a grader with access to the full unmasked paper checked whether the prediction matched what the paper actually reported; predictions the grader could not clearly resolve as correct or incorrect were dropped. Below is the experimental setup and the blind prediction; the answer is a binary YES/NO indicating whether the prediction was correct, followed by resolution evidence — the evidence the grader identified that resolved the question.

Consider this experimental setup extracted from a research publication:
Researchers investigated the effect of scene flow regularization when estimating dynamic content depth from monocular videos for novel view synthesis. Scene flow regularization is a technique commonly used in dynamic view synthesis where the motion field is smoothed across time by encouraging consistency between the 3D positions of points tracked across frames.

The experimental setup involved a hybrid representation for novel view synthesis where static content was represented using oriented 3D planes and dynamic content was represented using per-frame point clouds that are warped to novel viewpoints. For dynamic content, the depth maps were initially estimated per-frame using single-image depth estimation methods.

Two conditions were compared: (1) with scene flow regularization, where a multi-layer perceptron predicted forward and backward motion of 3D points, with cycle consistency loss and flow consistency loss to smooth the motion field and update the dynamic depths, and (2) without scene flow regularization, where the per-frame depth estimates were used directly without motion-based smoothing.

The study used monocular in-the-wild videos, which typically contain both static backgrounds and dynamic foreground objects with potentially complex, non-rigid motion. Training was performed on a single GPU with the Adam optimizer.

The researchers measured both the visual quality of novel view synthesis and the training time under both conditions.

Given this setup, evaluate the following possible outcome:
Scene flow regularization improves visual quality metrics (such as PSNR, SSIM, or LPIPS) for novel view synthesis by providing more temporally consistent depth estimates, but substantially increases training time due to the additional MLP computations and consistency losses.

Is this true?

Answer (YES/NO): NO